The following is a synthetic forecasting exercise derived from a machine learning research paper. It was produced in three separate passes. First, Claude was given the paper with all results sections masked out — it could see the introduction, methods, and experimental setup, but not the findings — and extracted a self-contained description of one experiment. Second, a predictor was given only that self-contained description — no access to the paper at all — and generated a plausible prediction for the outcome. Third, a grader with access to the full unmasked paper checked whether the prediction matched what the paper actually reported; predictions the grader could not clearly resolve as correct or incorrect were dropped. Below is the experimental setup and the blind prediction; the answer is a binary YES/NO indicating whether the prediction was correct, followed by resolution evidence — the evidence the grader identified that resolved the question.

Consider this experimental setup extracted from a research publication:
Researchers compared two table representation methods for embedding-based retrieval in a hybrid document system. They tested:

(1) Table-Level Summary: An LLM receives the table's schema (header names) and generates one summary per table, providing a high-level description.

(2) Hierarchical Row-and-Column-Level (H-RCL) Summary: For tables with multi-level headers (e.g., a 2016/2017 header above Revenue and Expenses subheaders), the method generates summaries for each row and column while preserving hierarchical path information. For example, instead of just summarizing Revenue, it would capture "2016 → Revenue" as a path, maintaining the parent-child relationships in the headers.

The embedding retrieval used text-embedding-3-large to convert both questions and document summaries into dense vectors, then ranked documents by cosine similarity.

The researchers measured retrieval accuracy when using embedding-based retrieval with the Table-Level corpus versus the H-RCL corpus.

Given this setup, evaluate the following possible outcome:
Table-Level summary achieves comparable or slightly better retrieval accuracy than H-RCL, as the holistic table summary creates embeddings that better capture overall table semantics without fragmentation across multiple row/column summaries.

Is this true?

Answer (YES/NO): NO